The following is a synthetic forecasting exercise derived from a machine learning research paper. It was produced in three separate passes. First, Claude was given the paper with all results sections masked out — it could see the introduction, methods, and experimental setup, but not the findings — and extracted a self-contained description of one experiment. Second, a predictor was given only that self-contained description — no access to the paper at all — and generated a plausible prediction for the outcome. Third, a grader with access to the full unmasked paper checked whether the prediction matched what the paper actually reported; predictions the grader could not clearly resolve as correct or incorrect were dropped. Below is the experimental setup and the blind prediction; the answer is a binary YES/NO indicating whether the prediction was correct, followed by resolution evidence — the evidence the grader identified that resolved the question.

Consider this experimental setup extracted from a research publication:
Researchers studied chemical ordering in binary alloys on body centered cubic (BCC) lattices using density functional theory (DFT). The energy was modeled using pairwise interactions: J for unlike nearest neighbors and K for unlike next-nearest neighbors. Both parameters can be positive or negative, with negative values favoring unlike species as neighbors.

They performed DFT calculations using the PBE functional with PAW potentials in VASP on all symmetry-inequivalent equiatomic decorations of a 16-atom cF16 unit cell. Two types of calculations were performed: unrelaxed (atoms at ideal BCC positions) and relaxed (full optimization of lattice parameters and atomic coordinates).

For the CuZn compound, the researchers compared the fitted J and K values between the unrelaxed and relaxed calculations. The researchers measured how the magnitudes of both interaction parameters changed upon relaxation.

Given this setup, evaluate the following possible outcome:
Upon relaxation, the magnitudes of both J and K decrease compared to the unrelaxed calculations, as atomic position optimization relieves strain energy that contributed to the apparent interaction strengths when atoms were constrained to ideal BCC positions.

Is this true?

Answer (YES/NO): YES